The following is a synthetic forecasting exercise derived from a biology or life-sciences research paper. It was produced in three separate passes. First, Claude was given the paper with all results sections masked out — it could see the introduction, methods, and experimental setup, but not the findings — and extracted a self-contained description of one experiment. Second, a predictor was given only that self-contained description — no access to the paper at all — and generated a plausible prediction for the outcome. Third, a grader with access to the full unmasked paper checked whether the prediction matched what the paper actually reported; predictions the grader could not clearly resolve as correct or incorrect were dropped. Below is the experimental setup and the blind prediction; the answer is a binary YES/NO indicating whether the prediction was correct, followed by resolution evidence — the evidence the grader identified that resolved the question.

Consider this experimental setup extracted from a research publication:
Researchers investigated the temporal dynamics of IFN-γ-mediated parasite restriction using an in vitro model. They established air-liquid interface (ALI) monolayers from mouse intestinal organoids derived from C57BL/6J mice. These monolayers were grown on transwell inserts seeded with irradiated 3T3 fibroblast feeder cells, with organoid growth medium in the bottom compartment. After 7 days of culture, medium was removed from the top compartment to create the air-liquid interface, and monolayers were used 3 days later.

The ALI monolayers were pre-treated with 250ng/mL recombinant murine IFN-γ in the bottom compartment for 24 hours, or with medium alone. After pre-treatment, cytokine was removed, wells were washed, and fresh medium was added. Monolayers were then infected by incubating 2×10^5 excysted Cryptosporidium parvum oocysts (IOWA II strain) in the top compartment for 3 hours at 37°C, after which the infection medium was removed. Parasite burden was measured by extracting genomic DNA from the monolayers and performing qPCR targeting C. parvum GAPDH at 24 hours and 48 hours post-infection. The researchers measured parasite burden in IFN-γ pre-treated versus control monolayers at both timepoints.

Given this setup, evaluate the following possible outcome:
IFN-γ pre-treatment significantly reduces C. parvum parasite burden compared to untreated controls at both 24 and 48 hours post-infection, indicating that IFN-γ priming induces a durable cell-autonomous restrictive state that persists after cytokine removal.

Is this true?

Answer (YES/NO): NO